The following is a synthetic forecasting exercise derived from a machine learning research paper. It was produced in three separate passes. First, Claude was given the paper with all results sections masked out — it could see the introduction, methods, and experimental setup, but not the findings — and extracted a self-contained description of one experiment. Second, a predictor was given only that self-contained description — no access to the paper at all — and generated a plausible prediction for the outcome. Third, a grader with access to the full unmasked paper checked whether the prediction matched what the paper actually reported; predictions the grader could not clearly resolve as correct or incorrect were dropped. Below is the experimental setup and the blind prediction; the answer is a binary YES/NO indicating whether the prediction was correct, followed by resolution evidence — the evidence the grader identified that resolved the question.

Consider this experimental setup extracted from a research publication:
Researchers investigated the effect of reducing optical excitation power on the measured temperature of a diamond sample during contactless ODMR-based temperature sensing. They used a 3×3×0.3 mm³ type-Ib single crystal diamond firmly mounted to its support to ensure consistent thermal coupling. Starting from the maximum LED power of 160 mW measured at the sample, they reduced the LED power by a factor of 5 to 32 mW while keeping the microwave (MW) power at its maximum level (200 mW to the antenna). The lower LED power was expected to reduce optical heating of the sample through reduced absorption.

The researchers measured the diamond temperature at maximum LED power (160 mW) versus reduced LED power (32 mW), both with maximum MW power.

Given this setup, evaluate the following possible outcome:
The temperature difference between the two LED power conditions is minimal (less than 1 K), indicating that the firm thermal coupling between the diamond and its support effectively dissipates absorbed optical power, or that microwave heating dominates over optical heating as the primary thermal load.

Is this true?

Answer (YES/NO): NO